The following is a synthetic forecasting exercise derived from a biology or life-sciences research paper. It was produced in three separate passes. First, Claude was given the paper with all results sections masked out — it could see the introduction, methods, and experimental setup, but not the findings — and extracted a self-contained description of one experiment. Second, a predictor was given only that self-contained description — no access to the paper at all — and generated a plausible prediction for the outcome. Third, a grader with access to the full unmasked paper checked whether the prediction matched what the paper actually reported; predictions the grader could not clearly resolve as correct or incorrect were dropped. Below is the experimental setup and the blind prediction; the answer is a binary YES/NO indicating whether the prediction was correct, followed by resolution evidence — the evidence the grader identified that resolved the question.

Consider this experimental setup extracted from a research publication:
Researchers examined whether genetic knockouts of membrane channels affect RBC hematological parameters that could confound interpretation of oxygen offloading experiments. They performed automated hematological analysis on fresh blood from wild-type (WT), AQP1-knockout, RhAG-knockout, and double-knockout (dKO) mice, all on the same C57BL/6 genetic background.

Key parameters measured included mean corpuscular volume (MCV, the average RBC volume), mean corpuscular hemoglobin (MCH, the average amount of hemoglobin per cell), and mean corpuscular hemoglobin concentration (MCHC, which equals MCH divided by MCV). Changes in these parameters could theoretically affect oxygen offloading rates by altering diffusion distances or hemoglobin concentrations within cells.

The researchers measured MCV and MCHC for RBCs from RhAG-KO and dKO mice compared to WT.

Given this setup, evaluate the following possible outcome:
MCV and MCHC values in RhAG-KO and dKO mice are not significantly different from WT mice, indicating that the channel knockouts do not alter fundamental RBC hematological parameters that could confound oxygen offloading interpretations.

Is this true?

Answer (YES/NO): NO